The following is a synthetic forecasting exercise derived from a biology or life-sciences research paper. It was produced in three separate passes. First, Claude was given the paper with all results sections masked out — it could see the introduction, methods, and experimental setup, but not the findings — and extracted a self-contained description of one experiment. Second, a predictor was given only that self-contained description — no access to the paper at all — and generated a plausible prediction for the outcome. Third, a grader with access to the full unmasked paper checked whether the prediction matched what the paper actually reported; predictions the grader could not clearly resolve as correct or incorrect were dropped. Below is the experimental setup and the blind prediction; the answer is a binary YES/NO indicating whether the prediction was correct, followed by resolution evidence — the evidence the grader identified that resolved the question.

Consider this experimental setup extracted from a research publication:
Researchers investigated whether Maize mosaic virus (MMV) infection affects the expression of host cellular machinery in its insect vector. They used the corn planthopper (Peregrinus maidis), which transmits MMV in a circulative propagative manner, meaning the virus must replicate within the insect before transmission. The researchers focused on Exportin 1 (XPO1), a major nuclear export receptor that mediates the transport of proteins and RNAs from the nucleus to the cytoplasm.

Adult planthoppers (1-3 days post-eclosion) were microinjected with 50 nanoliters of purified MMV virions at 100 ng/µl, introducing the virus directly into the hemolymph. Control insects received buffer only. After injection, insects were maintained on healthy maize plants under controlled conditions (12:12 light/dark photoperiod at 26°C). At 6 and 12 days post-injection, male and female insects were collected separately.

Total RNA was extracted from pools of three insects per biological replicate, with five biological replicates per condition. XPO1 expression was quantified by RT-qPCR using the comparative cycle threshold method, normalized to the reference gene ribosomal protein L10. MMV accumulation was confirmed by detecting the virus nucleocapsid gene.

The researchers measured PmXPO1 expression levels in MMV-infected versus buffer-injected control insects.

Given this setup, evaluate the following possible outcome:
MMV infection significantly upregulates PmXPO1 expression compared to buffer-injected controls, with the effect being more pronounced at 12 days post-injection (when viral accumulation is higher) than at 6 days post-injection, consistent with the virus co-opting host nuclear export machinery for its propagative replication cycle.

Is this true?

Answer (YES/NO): NO